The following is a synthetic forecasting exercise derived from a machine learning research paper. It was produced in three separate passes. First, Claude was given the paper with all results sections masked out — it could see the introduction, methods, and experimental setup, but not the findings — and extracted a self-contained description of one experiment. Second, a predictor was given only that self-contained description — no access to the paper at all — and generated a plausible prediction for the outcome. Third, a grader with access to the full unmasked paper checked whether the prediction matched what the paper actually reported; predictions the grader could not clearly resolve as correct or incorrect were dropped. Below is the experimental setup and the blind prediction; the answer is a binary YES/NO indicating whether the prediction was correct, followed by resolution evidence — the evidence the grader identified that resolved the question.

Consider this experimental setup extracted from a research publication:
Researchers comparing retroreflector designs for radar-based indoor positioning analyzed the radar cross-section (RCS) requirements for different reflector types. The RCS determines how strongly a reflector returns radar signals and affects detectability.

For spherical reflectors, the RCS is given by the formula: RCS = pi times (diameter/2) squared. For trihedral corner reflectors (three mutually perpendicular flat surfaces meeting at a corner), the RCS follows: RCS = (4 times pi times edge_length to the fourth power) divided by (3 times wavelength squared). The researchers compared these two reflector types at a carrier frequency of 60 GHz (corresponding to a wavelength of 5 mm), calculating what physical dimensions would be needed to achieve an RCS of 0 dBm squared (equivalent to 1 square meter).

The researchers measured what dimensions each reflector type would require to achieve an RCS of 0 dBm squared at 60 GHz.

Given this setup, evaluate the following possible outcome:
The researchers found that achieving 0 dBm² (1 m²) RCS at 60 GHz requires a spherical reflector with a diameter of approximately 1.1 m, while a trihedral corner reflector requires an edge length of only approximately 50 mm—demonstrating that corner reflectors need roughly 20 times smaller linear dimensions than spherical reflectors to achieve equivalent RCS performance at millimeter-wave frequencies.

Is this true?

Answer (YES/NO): YES